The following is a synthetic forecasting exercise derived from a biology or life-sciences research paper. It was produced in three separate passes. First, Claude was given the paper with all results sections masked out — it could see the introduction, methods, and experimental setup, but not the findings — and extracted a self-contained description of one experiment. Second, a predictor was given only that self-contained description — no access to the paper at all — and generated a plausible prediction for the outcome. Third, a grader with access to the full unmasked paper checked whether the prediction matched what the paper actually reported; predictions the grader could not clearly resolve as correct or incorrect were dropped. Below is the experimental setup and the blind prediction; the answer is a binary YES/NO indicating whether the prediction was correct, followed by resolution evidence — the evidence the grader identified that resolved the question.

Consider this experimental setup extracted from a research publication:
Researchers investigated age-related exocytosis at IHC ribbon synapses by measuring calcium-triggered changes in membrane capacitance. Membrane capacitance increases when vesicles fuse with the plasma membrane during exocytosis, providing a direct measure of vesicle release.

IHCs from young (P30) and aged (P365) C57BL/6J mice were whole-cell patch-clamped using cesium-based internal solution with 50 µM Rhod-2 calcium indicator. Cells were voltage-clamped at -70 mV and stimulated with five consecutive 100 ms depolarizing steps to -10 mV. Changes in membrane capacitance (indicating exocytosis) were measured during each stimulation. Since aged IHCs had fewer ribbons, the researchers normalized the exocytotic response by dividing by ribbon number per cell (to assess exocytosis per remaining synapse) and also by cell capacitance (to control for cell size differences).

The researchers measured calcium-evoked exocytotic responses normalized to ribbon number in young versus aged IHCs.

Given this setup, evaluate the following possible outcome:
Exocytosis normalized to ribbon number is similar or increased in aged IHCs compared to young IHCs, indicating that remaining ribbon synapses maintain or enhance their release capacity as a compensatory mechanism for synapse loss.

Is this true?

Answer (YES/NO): YES